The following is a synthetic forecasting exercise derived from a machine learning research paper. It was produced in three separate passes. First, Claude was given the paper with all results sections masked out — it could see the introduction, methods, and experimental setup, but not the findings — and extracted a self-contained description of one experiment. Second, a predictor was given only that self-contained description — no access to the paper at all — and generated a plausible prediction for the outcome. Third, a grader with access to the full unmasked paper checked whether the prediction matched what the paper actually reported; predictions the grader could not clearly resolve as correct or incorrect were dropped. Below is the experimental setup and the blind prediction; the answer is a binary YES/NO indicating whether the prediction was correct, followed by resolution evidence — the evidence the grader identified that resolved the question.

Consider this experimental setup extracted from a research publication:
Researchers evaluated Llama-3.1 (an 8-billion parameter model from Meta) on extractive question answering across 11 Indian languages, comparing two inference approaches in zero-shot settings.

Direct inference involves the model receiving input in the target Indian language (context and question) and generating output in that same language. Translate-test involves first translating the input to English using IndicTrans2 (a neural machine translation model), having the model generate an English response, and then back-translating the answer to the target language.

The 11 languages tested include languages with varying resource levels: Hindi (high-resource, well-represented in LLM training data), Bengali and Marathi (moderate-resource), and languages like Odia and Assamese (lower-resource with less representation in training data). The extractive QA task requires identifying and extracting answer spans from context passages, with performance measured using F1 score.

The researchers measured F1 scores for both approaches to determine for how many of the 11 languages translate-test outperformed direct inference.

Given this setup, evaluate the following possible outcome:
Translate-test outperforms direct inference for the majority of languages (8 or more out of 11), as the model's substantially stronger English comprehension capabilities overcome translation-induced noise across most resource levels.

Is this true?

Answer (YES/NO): NO